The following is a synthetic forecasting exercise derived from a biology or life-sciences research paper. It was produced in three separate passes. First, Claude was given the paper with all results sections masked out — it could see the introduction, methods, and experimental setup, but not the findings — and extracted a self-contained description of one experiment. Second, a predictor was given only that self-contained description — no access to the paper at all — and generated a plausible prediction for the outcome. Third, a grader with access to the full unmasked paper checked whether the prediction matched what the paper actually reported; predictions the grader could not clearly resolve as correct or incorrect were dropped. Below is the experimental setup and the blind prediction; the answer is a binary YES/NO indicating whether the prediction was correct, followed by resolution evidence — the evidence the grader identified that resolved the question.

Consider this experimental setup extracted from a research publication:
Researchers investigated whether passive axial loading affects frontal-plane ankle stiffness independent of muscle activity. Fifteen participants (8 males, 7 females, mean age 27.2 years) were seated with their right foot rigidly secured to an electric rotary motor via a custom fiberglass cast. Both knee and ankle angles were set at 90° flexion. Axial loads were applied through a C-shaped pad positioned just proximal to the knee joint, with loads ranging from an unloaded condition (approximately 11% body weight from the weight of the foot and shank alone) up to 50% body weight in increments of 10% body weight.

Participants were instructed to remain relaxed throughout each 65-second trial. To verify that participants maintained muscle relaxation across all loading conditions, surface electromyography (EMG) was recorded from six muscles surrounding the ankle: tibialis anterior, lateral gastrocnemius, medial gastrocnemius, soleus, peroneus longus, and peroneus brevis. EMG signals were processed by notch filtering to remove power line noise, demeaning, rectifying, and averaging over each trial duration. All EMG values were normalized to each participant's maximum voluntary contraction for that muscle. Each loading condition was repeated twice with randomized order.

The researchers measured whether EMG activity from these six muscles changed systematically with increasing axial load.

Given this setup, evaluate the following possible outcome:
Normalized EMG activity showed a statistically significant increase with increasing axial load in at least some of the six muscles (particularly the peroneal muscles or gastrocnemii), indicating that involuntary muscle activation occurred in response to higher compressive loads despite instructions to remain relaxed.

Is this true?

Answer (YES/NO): NO